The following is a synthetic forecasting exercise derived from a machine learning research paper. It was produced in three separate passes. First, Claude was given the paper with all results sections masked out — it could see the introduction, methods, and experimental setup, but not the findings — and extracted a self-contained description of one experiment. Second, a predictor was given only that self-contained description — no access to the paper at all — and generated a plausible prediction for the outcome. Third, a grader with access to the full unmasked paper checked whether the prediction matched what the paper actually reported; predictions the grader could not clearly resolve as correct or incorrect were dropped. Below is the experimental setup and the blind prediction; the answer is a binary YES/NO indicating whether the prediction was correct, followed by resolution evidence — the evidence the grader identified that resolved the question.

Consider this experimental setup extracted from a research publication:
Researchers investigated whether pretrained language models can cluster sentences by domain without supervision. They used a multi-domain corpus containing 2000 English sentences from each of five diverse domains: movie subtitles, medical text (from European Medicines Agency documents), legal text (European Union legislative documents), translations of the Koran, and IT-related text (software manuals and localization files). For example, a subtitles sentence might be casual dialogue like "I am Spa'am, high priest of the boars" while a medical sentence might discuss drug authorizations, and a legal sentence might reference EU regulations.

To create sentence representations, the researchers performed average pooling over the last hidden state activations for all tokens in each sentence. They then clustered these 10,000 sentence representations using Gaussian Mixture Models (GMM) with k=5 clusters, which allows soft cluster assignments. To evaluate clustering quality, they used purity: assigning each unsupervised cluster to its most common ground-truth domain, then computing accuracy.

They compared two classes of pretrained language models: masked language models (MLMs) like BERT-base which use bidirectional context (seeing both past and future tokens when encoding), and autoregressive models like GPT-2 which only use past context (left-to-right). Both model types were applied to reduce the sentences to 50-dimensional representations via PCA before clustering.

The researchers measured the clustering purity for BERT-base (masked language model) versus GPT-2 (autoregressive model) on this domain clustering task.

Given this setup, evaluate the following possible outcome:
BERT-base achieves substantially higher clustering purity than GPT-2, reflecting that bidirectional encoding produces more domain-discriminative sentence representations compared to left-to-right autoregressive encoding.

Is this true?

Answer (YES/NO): YES